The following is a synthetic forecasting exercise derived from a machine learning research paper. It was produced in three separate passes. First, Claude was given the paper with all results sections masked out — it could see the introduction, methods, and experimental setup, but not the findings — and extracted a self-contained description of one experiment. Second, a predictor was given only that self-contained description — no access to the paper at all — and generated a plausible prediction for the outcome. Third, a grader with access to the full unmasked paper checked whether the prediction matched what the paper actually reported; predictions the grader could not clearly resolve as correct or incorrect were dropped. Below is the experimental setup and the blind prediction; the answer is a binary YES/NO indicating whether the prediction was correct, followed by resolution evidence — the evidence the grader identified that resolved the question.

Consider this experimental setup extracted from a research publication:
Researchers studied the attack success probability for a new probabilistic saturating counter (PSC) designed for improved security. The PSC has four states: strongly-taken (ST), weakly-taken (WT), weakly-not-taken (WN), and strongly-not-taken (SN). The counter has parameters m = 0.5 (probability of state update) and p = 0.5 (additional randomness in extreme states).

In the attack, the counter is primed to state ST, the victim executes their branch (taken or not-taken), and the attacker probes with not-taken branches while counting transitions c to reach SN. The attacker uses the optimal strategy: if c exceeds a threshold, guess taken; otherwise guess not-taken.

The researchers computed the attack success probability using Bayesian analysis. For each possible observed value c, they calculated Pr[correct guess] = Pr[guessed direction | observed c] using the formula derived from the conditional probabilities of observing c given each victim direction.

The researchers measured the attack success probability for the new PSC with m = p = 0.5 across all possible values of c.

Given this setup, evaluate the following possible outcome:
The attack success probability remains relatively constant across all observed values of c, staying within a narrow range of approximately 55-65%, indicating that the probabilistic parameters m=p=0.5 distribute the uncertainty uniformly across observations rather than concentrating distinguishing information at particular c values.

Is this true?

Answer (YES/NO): NO